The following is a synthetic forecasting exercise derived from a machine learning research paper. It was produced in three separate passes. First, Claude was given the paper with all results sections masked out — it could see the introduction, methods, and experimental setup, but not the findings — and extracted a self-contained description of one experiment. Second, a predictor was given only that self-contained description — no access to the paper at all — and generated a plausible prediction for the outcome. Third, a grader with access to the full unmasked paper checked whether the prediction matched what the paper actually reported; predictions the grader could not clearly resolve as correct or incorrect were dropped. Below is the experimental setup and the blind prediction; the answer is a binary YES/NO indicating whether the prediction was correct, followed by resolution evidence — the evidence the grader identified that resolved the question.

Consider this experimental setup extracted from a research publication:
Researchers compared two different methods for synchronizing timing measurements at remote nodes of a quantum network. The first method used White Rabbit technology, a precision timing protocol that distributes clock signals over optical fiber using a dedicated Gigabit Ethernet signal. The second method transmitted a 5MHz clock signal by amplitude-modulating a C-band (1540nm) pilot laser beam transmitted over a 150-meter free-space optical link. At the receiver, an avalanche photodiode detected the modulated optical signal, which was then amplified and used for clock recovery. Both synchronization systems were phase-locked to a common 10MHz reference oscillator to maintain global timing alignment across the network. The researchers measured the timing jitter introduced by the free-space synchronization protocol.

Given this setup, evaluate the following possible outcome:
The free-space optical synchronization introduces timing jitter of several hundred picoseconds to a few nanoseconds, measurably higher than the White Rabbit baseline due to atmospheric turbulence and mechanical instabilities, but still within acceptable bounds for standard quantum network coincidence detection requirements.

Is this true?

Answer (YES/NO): NO